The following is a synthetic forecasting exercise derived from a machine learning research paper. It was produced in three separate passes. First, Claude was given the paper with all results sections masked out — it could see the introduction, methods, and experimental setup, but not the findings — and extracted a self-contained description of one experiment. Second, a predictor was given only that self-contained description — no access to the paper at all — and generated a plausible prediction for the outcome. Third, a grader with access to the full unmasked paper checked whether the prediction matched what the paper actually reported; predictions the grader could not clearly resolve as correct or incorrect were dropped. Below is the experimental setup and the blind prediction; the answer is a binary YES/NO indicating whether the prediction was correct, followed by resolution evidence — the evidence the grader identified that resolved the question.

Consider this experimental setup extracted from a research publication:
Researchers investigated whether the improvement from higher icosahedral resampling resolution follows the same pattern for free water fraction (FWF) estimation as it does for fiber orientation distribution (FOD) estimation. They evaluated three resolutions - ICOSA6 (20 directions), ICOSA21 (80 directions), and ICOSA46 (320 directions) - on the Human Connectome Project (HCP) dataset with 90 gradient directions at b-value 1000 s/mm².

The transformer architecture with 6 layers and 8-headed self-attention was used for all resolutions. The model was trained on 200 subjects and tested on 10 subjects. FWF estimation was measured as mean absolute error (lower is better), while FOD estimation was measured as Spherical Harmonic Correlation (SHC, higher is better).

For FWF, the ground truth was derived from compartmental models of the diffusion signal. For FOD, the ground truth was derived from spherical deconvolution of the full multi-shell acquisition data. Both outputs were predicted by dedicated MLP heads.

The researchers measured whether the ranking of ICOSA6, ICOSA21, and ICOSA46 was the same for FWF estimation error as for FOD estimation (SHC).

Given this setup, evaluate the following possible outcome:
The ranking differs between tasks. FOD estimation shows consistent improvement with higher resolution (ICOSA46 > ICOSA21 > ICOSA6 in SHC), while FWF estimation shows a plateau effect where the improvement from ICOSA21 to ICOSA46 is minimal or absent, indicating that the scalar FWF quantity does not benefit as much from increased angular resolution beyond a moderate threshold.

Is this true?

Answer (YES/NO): NO